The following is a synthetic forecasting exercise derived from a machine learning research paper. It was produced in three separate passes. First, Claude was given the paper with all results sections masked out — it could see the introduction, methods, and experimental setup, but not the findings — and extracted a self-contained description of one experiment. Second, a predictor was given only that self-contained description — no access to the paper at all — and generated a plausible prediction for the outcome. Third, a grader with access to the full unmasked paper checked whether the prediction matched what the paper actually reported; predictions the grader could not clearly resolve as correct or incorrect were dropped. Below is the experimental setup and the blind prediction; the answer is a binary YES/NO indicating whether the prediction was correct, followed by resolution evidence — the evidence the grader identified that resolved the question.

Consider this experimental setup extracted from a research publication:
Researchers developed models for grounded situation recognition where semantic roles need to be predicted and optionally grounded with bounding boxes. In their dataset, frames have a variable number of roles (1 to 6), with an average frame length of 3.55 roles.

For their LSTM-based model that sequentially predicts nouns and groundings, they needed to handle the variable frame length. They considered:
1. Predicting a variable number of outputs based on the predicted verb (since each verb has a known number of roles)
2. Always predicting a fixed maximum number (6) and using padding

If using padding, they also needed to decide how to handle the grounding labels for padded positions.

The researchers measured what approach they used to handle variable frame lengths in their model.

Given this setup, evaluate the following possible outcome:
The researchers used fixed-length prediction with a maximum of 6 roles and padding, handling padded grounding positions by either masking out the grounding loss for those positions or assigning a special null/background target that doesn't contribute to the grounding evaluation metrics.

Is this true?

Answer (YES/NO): YES